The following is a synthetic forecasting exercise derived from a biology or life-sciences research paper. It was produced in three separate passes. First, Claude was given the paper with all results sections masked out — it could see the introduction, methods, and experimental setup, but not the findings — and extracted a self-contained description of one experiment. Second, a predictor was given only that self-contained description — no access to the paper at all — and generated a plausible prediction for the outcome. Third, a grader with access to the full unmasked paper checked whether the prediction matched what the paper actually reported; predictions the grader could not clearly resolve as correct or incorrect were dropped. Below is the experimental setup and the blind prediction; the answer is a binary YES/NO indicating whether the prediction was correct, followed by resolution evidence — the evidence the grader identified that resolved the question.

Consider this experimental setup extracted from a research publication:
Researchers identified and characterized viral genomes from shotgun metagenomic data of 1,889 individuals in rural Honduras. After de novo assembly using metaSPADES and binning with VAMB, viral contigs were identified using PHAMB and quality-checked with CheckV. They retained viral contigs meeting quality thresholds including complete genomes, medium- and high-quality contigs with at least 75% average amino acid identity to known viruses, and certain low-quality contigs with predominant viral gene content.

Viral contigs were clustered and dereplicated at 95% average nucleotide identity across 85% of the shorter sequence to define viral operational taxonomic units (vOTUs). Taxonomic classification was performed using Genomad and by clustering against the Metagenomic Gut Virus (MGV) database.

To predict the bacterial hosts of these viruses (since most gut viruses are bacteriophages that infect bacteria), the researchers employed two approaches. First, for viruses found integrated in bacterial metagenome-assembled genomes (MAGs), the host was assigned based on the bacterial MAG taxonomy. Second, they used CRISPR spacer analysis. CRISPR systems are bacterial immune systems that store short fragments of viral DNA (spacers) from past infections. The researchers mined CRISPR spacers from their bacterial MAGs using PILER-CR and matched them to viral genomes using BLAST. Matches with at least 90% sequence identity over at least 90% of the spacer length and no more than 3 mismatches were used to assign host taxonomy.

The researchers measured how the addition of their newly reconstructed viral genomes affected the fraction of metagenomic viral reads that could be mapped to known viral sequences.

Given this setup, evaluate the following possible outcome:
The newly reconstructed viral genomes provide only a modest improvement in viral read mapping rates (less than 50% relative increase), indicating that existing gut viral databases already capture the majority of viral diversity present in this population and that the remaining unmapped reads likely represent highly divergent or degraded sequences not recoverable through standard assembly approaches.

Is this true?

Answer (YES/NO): NO